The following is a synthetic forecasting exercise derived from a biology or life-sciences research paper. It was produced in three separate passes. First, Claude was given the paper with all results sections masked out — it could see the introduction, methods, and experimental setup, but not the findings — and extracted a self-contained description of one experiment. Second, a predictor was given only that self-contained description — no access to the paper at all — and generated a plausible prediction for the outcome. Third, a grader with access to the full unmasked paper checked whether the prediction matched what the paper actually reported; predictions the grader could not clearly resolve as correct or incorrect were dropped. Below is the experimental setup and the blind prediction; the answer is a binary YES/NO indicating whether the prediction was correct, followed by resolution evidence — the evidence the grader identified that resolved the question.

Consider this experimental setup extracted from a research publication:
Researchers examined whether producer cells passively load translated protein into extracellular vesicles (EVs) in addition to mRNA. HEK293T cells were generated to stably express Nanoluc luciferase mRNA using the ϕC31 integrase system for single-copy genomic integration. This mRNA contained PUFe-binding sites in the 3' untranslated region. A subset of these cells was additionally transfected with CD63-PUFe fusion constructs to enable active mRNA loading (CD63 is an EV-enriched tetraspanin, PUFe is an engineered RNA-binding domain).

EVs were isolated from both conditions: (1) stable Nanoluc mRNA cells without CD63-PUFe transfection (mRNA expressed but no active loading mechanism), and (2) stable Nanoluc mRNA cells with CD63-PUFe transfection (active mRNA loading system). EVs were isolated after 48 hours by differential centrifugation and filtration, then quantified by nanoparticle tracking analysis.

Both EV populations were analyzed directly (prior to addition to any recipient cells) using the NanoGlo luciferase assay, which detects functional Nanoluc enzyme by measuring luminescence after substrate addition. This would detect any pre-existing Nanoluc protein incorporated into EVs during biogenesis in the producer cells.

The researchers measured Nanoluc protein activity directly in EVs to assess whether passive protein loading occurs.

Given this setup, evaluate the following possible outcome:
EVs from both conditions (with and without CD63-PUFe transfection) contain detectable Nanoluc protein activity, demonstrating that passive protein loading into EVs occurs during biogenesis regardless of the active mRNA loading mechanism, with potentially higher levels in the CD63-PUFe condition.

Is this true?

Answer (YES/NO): NO